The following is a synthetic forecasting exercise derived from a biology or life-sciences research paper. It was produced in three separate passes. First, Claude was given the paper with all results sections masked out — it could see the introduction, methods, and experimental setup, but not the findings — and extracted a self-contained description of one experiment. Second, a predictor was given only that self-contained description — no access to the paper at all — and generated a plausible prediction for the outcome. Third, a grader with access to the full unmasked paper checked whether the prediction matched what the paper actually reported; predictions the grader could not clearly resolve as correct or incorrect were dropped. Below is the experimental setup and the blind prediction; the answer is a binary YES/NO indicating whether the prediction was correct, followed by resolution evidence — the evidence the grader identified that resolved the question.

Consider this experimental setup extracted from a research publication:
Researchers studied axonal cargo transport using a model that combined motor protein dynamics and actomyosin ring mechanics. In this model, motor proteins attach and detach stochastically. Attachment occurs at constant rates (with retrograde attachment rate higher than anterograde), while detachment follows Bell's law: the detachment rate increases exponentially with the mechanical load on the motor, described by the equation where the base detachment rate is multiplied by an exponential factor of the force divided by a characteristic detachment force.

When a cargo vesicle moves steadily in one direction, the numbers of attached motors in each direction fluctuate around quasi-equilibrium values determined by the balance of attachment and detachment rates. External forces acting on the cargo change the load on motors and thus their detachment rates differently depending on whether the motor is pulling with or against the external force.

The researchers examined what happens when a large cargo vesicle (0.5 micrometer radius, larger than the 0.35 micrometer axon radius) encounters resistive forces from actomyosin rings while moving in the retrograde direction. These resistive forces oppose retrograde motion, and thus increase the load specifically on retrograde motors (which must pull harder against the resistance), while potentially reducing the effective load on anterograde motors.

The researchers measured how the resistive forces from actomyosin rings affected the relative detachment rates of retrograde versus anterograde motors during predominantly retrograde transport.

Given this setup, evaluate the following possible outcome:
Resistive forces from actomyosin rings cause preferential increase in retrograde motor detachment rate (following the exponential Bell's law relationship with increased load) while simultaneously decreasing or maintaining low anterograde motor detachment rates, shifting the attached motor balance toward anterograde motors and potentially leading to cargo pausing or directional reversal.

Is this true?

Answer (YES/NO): YES